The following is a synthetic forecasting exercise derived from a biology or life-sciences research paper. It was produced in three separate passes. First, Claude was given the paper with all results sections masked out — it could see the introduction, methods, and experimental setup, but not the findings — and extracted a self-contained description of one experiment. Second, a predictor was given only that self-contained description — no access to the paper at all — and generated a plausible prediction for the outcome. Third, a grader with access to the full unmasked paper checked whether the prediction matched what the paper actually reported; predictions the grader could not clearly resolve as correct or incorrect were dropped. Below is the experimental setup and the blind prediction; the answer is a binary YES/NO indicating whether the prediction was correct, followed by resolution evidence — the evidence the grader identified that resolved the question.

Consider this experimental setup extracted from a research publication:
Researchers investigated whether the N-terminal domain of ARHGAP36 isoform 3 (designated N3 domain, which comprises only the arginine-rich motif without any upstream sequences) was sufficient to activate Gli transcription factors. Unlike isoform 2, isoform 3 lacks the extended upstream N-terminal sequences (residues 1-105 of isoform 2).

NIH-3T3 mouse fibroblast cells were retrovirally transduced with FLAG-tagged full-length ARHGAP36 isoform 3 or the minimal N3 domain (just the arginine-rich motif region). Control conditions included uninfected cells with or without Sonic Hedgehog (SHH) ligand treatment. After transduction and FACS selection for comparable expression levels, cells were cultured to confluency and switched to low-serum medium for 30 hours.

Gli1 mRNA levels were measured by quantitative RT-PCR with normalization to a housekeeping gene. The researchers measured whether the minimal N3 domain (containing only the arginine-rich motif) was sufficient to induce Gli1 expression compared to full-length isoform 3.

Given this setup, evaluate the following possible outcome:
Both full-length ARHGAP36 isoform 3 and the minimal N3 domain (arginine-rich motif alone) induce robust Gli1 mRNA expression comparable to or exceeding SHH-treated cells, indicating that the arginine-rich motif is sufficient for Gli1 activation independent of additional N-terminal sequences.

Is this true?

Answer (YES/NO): YES